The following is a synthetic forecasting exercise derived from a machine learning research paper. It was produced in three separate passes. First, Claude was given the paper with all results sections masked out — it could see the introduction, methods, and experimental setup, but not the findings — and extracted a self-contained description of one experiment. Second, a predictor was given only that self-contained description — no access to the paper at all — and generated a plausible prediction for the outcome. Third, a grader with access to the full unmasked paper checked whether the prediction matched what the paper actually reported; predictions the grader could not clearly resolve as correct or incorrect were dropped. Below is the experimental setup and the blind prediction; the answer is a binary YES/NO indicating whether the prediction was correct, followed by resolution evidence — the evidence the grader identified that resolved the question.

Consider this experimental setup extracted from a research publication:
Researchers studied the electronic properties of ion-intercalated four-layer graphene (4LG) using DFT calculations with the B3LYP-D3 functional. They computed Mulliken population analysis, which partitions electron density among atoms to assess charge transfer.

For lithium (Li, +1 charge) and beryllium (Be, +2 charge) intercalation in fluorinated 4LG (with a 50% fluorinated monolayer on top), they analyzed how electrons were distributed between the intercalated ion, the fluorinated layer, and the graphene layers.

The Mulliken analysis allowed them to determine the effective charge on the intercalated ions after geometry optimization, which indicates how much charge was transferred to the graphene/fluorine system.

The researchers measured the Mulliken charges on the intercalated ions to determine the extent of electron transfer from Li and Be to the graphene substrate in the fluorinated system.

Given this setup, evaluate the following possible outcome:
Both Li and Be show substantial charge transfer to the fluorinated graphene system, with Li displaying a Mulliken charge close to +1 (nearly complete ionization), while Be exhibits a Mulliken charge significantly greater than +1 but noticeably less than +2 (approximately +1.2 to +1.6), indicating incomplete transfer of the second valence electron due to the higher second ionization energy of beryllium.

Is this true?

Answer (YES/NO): NO